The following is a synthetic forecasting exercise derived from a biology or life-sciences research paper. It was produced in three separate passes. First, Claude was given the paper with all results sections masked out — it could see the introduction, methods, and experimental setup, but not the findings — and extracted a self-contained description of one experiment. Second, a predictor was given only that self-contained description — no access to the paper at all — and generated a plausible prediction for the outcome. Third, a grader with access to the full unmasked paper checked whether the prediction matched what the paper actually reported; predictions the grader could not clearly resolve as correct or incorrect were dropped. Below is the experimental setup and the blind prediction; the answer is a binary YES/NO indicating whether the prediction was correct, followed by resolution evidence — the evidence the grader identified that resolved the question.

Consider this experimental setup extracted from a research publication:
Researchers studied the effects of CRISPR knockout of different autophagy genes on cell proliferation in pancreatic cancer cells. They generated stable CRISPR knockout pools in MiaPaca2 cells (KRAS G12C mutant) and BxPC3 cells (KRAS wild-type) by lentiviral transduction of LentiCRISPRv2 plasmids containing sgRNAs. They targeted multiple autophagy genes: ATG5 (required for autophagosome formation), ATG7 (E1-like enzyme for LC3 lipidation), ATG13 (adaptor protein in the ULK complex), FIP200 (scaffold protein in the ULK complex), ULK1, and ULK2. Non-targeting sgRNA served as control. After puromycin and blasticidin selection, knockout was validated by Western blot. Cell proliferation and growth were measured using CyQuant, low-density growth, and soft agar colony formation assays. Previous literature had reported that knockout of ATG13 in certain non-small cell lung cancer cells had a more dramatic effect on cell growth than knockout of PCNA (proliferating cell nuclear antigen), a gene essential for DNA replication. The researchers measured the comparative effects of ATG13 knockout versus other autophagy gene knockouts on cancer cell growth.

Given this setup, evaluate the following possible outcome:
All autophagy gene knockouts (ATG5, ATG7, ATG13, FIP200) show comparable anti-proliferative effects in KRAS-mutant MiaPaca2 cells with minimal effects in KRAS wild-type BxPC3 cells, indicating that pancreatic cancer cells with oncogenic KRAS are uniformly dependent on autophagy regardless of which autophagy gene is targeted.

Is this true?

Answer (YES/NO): NO